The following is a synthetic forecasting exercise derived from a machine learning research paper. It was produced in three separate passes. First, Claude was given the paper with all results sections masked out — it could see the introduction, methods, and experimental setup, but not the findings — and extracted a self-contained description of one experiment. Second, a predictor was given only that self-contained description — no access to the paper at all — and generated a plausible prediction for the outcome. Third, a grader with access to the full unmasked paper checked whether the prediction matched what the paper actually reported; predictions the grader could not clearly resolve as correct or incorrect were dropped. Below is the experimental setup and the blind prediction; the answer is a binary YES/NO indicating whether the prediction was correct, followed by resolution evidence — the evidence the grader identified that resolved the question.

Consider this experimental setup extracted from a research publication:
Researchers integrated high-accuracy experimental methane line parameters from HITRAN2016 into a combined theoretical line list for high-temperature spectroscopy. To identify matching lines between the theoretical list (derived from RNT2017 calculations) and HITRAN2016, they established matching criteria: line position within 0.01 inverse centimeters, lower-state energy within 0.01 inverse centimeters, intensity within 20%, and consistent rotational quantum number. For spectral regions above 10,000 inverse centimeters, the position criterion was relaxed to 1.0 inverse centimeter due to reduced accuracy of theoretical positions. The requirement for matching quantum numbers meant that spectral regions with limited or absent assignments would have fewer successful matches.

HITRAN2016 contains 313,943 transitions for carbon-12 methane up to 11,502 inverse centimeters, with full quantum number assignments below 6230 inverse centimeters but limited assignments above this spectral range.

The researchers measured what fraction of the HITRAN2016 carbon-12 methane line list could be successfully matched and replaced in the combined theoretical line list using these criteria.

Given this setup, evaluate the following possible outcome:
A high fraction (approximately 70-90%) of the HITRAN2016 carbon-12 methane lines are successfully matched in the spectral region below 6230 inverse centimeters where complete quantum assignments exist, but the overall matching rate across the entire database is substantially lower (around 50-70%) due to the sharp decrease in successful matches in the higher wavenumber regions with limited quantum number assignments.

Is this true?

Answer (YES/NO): YES